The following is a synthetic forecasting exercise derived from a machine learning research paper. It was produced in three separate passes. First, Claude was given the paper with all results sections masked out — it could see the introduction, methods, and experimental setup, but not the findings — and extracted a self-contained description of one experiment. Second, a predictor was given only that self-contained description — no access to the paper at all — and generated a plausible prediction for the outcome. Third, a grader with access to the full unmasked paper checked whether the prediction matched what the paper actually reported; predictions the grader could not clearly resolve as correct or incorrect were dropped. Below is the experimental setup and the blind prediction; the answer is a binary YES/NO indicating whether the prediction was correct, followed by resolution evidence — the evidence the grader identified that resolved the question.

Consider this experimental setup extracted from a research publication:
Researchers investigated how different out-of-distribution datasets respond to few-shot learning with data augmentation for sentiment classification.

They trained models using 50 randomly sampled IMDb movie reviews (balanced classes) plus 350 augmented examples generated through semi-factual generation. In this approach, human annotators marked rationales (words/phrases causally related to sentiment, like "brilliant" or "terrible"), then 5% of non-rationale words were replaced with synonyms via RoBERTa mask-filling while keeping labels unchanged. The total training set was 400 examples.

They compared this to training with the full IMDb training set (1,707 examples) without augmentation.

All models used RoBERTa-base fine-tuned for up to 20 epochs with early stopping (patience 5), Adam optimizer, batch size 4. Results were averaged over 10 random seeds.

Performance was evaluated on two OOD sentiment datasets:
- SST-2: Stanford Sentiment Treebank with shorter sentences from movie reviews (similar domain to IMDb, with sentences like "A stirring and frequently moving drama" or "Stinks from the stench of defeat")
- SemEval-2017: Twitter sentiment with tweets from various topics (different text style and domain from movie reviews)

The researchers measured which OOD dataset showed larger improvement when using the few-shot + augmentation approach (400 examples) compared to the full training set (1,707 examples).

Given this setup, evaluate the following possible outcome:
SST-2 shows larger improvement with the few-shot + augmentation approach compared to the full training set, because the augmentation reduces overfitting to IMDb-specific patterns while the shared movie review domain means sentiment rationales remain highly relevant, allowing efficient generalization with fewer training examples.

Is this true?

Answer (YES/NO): NO